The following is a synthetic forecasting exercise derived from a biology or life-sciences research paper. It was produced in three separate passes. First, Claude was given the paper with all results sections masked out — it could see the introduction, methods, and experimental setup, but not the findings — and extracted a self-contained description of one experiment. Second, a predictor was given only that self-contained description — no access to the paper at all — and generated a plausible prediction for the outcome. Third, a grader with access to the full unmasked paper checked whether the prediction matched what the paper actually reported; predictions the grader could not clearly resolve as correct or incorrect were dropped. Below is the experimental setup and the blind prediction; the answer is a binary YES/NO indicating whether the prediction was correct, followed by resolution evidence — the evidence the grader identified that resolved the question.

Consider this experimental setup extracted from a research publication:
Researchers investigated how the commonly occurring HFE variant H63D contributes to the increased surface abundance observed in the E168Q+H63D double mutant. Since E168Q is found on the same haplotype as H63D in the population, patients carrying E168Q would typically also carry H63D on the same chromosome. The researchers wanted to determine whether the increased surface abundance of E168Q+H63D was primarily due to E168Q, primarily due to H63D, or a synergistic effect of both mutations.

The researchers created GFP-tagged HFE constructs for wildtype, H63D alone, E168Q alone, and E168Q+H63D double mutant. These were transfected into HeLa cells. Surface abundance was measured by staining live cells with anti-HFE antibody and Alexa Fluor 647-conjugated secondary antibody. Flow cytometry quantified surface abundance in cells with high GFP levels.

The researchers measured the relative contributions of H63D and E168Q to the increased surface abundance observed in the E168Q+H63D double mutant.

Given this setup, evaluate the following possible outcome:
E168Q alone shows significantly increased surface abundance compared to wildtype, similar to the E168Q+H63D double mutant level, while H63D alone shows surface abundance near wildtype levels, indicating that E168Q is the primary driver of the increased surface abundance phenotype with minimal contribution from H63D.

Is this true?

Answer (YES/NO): NO